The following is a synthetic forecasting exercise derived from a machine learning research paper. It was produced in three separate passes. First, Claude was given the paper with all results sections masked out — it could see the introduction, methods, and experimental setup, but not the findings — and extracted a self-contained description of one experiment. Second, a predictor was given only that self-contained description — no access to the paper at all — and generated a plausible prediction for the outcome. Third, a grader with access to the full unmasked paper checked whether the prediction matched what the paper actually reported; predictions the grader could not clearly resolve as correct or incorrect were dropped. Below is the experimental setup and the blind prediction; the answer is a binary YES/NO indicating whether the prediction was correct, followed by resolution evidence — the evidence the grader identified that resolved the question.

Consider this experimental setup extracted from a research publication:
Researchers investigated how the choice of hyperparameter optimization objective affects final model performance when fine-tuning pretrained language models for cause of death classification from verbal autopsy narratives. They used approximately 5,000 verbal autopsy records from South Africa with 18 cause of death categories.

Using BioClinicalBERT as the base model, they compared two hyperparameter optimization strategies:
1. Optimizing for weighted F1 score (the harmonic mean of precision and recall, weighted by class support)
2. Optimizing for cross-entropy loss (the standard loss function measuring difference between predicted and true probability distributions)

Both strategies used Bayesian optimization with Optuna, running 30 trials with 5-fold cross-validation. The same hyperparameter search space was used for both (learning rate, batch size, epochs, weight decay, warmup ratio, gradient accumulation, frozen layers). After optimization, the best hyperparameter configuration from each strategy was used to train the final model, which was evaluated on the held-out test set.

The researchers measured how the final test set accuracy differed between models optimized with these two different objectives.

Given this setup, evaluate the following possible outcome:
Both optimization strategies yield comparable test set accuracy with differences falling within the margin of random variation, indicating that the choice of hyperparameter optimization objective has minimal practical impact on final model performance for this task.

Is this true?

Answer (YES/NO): NO